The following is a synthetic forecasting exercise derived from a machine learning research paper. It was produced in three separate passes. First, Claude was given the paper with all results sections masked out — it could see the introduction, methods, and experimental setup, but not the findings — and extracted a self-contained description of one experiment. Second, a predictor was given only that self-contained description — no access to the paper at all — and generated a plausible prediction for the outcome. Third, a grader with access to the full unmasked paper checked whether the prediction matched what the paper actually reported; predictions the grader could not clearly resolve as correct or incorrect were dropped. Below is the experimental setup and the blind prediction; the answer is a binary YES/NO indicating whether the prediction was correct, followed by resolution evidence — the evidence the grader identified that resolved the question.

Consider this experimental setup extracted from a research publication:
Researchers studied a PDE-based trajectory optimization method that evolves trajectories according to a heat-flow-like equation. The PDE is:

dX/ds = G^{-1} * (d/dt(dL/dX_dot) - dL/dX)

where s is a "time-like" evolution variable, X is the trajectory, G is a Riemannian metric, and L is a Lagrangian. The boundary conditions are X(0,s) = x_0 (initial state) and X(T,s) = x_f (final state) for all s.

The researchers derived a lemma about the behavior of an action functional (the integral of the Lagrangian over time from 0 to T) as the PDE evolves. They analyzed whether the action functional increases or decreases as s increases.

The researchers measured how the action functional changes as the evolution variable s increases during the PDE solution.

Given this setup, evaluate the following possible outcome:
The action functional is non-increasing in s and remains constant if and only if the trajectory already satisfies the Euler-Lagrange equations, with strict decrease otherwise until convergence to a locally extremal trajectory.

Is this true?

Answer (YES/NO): NO